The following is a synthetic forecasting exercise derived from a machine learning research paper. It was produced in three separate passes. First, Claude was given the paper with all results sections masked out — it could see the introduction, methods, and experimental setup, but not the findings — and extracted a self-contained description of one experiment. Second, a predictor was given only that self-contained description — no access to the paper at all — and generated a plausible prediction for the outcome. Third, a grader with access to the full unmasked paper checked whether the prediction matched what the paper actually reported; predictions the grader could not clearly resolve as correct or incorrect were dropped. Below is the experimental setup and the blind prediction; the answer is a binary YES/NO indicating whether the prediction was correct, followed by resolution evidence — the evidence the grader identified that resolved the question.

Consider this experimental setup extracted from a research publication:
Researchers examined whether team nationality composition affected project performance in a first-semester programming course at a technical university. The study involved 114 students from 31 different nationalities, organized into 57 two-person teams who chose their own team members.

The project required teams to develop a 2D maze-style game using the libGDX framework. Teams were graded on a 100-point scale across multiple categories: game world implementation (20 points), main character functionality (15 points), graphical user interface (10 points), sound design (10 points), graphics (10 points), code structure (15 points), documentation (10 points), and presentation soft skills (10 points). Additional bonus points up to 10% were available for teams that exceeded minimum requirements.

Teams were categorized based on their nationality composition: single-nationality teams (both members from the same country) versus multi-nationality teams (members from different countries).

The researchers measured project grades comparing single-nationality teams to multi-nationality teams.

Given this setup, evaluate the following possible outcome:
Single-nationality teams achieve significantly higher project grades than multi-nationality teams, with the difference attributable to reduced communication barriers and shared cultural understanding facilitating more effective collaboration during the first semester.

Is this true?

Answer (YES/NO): NO